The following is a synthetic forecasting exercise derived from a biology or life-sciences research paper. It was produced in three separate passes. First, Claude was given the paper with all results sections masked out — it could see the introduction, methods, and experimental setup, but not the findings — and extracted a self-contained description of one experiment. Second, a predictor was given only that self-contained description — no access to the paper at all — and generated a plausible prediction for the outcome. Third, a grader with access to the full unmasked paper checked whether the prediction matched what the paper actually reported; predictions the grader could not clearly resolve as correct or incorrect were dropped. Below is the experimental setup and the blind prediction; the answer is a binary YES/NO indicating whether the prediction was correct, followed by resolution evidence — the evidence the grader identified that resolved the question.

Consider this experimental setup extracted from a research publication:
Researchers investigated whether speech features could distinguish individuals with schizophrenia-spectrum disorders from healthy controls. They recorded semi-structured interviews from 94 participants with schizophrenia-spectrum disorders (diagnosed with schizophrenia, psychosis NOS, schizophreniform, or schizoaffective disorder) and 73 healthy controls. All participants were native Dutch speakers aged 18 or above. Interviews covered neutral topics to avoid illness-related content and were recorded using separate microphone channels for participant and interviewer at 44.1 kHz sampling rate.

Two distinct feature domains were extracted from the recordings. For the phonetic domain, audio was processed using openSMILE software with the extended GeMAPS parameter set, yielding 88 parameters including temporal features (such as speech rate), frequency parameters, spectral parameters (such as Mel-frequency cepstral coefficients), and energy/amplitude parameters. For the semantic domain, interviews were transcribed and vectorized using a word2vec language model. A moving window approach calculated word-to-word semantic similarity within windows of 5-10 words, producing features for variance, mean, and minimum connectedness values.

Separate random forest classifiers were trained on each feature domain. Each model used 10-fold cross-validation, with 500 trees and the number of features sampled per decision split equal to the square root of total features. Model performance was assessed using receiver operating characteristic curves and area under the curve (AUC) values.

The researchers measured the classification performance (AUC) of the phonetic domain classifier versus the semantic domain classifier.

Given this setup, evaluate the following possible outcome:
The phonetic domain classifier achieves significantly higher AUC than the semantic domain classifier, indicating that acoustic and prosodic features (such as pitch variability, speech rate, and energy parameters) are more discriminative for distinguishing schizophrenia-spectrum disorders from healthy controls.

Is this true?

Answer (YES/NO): NO